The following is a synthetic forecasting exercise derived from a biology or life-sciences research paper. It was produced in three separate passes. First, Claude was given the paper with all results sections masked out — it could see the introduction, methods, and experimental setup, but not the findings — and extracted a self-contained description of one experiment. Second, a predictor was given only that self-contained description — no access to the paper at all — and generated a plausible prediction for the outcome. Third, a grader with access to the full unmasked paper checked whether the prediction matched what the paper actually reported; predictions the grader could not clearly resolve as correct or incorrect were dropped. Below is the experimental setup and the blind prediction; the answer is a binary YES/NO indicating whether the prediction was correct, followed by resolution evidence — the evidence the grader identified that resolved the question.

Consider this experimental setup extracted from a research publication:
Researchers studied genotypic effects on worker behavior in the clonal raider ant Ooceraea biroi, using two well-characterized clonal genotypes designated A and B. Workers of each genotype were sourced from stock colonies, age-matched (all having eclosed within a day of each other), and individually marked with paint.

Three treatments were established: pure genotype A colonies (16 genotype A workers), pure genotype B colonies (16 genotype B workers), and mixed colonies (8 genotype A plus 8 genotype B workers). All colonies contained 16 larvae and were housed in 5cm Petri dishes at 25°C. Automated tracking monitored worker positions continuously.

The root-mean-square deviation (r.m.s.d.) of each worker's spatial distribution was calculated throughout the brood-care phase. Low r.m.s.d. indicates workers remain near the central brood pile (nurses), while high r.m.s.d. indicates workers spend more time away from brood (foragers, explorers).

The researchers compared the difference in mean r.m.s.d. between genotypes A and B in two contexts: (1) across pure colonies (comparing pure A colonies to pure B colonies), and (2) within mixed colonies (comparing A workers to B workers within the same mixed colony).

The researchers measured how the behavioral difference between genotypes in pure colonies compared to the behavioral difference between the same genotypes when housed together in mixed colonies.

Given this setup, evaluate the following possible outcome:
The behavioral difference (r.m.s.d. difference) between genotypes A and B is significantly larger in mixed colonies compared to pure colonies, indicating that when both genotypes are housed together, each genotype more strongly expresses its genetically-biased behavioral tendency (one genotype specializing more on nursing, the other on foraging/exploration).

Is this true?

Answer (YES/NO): NO